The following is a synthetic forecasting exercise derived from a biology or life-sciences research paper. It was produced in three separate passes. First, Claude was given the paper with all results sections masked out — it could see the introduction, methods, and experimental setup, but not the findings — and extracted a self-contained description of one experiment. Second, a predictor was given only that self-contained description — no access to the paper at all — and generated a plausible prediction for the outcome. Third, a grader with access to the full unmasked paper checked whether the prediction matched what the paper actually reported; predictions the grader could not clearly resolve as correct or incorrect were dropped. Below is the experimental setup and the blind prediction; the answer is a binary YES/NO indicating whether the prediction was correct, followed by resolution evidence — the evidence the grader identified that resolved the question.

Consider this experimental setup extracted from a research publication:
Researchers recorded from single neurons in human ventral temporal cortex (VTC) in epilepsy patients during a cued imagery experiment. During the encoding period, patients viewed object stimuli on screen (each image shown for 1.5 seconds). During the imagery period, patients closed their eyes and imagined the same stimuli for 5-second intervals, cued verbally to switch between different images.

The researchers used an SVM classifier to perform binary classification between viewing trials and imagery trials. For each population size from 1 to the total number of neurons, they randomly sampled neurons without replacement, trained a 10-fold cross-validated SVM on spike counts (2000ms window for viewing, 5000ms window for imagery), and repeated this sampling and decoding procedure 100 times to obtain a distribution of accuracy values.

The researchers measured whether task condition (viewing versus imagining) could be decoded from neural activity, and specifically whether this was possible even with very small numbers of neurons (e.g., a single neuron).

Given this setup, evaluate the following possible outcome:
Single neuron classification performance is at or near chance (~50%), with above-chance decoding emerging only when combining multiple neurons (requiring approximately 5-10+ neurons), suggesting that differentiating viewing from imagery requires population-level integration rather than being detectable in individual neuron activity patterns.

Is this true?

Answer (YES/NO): NO